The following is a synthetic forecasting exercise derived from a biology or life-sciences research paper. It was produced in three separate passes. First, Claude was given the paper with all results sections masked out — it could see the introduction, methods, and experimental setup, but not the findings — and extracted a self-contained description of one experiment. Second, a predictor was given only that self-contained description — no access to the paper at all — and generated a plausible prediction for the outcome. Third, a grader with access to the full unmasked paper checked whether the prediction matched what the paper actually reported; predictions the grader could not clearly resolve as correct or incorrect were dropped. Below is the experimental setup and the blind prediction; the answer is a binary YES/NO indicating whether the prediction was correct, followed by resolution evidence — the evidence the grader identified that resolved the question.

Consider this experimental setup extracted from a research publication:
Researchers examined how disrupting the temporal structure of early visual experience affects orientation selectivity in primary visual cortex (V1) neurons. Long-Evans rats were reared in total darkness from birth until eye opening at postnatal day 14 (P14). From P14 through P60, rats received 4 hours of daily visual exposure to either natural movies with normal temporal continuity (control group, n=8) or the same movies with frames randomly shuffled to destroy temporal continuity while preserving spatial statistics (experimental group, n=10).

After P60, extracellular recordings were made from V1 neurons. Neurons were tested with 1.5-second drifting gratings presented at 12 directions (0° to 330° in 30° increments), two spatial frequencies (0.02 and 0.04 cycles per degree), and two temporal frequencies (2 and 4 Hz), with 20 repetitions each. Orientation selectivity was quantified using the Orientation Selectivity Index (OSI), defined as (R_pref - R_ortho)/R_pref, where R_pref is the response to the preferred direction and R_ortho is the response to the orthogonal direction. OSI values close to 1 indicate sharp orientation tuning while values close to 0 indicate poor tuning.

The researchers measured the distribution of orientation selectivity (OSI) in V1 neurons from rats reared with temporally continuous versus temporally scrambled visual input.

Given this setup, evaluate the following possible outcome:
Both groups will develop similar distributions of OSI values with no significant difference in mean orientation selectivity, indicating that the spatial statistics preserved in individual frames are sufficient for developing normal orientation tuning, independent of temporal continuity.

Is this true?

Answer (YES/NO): YES